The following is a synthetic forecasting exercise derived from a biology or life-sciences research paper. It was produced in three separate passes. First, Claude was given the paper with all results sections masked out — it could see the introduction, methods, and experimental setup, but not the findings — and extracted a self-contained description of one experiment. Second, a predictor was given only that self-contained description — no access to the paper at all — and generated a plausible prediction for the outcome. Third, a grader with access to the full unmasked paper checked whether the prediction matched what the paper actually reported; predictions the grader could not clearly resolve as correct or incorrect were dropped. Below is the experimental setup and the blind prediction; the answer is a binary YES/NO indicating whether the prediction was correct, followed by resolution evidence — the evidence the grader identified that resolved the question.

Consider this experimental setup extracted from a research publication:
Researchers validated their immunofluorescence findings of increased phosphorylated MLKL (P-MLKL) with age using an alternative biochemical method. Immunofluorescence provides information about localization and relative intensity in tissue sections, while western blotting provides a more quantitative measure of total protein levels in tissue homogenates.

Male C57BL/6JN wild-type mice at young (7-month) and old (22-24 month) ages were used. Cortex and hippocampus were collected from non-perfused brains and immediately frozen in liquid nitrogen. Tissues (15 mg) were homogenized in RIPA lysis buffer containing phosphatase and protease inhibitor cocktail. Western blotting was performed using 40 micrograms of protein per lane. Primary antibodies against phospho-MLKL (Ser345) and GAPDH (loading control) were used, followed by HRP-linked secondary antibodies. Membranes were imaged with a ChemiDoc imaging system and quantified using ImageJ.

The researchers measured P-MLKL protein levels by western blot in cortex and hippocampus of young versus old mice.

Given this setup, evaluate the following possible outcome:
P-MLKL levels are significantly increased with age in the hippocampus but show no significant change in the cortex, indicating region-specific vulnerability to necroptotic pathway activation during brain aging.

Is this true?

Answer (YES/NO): NO